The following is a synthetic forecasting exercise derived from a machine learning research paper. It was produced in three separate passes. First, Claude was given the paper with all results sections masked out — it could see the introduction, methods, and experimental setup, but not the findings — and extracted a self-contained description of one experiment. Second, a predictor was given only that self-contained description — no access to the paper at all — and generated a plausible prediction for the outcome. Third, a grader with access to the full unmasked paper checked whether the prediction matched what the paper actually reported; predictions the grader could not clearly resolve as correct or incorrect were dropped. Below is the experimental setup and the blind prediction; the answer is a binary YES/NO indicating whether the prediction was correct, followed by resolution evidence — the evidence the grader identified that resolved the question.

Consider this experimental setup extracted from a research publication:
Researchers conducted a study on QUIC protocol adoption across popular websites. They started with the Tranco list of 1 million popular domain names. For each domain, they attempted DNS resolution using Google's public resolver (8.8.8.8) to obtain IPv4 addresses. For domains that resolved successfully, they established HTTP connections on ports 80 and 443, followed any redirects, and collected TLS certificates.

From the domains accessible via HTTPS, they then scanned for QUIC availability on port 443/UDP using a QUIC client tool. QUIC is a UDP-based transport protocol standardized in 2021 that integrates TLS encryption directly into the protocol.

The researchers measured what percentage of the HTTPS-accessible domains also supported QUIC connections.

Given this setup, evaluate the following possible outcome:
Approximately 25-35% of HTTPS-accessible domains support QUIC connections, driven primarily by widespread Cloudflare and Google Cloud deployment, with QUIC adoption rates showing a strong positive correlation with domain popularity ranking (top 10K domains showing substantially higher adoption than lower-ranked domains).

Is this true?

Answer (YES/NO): NO